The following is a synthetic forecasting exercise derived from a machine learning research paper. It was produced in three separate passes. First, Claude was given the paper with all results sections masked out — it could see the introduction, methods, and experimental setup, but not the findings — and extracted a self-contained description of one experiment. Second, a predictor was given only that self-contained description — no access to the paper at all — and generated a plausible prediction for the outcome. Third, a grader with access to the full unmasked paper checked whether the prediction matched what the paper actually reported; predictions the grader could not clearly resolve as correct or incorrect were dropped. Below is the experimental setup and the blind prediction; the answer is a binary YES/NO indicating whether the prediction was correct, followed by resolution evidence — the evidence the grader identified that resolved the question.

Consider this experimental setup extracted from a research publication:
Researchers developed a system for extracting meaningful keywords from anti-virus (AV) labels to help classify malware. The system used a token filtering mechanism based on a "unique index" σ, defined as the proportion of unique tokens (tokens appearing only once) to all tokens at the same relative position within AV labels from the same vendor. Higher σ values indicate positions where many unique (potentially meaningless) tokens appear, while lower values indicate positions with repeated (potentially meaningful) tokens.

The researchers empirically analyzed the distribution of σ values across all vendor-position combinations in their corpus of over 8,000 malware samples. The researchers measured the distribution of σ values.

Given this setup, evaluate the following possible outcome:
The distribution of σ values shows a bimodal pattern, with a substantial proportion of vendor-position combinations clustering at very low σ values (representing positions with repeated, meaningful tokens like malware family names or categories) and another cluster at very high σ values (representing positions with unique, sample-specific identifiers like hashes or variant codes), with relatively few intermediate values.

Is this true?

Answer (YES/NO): NO